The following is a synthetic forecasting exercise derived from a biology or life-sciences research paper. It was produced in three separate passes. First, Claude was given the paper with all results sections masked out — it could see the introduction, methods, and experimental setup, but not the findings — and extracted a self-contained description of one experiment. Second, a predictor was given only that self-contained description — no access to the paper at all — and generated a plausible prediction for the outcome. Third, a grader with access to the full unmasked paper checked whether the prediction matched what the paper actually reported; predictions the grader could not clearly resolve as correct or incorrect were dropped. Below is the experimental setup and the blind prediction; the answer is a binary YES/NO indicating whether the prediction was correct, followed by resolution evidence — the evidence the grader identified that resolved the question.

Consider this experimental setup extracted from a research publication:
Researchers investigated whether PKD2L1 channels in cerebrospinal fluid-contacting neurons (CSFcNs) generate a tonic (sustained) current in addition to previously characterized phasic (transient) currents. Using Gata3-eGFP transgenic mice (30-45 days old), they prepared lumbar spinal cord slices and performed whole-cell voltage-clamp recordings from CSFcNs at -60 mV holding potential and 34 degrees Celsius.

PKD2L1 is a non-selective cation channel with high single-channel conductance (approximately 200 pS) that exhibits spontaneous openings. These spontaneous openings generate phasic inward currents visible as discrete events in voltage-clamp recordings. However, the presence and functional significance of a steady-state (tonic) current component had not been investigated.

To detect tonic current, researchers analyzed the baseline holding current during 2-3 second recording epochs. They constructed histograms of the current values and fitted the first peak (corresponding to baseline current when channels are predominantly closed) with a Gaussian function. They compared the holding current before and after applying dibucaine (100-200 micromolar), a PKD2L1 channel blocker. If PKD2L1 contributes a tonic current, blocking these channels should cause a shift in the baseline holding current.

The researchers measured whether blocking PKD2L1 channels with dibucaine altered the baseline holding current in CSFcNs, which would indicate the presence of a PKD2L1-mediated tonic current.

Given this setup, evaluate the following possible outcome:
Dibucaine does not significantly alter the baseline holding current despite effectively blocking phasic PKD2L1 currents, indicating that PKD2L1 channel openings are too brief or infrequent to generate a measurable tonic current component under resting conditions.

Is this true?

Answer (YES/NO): NO